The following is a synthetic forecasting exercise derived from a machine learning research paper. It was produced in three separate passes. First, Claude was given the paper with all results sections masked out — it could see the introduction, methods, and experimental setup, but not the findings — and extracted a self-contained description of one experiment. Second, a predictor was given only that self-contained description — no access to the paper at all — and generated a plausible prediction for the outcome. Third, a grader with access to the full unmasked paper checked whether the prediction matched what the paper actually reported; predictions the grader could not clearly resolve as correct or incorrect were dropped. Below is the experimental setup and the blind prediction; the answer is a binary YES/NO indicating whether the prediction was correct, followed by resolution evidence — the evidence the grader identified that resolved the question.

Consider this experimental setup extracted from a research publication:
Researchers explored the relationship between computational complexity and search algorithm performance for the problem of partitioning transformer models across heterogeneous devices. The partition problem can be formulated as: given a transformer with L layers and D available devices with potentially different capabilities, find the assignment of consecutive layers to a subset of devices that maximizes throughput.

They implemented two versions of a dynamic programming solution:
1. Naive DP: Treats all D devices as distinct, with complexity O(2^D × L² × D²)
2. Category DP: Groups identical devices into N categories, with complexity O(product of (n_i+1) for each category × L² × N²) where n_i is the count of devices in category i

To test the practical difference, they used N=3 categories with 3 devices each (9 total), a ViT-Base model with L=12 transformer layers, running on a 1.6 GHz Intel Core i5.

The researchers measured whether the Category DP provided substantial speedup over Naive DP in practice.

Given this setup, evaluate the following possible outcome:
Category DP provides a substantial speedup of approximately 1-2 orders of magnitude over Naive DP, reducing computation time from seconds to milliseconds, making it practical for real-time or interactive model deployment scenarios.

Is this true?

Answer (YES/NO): NO